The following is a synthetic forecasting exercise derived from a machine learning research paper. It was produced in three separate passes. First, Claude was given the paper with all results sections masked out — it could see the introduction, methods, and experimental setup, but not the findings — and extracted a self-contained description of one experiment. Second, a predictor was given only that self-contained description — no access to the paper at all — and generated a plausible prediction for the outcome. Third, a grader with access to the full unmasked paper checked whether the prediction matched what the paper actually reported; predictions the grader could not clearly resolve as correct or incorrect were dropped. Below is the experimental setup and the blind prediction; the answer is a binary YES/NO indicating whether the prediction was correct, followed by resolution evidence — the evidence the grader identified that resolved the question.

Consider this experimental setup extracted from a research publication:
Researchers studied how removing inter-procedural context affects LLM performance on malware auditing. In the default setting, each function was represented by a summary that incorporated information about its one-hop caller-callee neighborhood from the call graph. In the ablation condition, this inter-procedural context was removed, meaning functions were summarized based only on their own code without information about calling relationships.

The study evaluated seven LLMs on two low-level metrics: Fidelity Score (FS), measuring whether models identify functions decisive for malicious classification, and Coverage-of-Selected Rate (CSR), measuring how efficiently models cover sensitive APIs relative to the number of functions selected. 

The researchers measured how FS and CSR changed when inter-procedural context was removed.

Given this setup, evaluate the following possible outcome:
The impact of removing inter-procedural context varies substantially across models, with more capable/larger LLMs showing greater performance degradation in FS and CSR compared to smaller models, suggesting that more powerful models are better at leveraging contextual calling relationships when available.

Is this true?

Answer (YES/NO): NO